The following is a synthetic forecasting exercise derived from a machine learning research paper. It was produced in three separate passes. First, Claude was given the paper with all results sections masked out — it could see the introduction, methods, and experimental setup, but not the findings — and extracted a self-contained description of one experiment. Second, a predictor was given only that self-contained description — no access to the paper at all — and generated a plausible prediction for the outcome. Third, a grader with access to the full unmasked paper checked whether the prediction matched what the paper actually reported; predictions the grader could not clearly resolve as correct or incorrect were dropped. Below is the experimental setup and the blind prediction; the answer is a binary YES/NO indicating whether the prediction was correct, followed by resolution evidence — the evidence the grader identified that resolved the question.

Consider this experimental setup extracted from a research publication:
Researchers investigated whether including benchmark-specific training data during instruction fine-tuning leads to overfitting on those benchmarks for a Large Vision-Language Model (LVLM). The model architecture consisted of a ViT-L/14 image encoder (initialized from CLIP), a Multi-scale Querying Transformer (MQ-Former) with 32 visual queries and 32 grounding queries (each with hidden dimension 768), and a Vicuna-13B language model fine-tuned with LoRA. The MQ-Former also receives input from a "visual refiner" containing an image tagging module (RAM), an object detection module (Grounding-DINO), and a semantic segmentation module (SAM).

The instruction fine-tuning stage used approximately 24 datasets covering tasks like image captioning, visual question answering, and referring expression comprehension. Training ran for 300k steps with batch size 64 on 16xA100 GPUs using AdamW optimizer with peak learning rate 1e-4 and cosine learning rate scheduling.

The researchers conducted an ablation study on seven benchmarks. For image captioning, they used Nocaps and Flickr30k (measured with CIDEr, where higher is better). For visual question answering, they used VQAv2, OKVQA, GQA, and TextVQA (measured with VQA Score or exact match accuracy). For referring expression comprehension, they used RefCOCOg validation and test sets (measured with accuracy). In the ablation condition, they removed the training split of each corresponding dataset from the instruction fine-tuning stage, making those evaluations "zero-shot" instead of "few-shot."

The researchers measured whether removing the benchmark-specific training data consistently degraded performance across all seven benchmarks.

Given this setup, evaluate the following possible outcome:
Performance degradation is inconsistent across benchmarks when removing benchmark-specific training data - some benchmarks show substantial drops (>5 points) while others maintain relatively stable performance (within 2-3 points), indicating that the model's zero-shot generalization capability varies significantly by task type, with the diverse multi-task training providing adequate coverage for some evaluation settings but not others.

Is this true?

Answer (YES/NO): NO